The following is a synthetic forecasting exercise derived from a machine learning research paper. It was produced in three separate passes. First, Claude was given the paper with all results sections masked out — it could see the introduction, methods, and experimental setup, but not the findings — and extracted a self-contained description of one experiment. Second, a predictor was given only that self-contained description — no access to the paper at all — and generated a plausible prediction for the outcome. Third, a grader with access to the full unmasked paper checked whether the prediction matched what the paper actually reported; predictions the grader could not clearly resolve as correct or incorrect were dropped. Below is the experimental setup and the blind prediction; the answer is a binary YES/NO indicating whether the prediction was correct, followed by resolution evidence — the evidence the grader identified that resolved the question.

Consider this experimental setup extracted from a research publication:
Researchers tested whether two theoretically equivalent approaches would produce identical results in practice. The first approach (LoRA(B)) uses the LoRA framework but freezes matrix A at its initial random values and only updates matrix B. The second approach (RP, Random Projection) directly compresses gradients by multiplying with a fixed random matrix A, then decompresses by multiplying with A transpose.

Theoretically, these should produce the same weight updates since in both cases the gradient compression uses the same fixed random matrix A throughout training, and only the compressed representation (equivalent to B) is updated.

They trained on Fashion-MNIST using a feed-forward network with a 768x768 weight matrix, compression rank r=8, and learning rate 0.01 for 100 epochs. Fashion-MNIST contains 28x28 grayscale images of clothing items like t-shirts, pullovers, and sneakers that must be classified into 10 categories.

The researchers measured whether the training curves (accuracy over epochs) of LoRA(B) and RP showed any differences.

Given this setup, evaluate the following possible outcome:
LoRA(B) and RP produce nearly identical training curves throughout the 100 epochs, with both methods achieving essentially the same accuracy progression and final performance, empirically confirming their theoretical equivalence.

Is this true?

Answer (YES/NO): YES